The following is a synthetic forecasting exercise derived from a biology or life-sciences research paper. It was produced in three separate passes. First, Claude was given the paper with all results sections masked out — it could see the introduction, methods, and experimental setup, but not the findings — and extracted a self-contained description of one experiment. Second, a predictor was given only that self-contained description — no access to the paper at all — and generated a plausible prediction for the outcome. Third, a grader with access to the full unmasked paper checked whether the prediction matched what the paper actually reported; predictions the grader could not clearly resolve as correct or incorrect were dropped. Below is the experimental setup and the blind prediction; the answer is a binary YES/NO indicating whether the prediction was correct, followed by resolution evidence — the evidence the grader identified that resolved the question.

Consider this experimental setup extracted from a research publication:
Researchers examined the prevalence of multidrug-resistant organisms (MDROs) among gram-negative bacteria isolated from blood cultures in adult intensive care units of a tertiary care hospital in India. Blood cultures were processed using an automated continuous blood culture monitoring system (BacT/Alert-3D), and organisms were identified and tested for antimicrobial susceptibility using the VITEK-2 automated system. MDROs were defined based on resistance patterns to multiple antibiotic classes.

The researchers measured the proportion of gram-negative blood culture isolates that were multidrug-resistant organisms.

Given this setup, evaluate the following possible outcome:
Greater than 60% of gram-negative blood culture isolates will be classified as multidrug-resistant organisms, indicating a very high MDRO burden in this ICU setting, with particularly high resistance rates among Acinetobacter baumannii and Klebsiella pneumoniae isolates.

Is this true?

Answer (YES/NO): YES